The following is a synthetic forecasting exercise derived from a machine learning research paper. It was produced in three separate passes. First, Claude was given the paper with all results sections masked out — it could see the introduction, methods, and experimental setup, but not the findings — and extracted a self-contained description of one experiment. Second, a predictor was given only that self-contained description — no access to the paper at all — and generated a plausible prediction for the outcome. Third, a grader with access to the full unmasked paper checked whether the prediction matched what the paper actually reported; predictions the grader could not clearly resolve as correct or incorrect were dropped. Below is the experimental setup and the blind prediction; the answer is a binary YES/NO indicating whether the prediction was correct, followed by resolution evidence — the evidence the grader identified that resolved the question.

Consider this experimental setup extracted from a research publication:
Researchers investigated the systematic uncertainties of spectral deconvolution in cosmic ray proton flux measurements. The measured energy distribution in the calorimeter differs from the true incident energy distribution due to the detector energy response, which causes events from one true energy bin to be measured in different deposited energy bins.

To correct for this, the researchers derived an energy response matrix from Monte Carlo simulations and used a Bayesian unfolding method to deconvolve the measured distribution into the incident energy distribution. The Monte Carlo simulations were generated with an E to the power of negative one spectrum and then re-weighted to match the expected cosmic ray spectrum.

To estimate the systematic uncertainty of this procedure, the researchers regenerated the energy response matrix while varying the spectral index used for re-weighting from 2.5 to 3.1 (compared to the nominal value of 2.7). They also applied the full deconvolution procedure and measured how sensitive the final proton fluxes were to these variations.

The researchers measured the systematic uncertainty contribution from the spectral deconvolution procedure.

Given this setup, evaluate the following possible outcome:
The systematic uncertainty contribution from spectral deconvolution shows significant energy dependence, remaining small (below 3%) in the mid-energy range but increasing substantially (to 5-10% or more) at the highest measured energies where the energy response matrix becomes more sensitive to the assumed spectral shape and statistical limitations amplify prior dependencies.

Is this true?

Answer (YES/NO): NO